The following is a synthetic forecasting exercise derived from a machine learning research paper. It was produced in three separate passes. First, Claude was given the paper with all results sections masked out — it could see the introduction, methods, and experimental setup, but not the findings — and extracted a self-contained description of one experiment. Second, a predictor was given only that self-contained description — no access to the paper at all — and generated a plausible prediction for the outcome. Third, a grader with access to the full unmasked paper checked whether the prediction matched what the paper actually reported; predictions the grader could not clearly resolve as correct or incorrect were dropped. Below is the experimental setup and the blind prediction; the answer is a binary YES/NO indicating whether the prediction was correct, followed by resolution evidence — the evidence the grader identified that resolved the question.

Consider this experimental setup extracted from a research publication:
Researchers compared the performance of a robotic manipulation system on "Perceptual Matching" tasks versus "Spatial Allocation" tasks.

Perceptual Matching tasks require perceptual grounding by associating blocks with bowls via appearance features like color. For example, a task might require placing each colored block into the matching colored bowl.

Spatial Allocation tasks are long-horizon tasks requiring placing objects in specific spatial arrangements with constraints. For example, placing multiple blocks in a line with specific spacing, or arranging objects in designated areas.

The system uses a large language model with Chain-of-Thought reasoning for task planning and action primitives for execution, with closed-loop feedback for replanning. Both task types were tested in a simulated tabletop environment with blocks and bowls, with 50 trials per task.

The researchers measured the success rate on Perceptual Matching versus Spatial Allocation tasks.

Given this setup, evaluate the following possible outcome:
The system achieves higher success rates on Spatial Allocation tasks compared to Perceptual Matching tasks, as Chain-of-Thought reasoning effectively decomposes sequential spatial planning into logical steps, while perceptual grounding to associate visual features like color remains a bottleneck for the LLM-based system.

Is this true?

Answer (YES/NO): NO